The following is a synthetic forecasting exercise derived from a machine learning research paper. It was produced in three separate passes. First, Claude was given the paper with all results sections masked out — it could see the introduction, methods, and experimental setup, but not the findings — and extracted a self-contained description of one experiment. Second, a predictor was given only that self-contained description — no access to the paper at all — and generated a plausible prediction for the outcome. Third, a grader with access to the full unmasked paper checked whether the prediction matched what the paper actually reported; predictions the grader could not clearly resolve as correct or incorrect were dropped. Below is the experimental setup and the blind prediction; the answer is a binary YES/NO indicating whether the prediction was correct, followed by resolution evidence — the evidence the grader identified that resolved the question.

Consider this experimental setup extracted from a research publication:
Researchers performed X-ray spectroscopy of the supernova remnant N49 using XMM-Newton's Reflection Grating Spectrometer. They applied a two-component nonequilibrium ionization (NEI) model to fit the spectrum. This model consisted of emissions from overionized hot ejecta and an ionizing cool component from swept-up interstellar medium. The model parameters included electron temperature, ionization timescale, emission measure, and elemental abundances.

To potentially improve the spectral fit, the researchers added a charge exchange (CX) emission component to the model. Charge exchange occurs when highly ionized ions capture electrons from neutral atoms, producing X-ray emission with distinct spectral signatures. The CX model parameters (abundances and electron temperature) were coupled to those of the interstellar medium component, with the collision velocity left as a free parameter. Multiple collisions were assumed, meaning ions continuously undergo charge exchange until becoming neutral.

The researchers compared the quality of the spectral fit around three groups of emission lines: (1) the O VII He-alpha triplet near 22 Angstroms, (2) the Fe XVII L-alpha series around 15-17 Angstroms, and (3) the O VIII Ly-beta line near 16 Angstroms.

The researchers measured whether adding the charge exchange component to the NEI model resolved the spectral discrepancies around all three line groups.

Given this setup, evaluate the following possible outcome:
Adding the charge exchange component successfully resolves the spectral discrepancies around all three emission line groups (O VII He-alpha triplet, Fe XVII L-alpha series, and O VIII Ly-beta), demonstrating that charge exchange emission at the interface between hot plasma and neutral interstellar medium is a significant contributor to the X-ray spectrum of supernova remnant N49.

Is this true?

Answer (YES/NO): NO